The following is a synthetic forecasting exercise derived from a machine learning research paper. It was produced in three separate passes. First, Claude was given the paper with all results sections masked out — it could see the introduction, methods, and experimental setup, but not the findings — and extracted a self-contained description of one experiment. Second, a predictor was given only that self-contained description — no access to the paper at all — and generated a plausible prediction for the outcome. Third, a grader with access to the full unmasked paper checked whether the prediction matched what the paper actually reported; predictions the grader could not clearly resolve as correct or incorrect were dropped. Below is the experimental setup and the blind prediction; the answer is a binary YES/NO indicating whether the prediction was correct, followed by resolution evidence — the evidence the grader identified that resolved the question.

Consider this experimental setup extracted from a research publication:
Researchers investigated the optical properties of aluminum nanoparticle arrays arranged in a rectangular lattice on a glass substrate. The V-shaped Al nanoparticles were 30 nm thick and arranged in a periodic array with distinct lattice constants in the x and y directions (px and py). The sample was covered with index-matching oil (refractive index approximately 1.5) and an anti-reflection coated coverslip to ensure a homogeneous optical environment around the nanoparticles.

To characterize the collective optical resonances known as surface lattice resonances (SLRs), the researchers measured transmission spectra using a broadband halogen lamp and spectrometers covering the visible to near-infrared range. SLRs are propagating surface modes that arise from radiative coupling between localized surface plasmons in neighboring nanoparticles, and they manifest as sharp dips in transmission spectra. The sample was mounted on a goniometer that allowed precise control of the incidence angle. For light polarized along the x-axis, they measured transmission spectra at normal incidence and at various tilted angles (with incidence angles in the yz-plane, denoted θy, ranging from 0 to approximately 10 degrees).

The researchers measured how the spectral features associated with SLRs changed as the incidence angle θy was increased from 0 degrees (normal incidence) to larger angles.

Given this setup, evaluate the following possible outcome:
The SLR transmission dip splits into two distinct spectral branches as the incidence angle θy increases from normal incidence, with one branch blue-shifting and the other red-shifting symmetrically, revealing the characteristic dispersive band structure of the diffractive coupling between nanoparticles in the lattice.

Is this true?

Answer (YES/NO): YES